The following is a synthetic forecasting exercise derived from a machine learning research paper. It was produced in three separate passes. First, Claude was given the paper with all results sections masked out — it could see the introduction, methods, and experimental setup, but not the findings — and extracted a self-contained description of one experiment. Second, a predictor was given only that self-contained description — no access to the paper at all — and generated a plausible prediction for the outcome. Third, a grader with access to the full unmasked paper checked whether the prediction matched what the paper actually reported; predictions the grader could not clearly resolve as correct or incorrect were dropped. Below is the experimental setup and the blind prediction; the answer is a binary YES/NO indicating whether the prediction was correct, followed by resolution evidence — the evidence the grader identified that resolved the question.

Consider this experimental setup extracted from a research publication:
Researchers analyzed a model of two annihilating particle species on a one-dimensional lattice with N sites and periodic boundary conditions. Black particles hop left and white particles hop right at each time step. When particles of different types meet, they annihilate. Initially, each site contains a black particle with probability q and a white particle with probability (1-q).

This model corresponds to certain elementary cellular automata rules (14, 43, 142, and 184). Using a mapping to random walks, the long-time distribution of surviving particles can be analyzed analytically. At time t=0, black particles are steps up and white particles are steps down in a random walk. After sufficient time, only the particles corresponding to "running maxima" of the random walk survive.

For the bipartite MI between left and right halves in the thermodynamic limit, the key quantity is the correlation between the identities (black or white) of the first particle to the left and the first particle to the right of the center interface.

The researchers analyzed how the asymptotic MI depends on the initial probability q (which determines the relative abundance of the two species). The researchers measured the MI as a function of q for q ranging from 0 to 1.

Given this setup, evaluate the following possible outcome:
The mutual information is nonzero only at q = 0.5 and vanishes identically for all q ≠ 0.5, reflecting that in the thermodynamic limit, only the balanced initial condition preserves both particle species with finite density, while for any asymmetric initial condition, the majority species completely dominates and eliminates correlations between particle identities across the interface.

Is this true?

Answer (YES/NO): NO